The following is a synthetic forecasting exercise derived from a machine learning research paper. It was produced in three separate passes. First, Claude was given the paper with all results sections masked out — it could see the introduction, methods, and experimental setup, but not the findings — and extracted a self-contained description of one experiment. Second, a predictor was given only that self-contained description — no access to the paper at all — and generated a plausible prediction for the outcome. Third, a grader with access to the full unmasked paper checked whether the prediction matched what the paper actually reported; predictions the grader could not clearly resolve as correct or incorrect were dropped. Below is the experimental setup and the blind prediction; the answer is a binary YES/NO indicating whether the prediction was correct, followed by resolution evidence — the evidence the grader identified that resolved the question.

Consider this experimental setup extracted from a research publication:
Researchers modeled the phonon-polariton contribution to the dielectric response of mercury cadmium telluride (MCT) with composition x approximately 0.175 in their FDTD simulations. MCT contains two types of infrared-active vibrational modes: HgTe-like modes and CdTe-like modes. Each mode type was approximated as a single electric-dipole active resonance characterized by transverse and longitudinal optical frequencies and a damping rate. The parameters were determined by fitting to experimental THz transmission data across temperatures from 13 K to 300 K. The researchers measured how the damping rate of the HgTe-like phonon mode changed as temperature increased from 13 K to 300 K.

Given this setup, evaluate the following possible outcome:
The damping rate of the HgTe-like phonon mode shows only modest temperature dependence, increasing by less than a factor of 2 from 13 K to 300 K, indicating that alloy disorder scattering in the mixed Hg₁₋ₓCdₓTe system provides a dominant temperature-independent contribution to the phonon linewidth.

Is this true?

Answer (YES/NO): NO